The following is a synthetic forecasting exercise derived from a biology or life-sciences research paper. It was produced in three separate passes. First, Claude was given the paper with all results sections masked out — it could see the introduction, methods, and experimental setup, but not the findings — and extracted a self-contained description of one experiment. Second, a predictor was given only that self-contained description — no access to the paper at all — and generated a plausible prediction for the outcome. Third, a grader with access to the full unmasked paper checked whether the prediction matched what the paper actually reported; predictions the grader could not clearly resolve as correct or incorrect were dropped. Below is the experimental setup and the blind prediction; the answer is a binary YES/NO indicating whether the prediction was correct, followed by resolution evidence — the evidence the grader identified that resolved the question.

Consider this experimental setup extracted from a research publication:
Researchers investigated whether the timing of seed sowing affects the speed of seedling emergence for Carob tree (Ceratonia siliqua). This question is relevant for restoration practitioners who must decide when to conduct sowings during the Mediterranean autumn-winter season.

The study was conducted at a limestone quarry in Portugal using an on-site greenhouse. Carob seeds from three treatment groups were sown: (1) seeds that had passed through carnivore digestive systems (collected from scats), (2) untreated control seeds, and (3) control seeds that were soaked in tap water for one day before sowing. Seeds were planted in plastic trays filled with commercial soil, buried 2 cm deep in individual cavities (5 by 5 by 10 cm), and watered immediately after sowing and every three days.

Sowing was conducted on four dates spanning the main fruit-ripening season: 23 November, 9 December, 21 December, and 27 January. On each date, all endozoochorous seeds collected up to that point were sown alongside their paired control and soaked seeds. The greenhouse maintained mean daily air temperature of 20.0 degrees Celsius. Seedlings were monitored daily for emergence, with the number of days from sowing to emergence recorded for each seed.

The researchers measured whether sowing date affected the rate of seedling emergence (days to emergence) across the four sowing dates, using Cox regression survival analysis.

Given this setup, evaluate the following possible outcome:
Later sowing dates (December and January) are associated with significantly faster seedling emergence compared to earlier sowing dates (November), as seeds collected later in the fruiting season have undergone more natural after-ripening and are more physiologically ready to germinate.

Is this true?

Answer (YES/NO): NO